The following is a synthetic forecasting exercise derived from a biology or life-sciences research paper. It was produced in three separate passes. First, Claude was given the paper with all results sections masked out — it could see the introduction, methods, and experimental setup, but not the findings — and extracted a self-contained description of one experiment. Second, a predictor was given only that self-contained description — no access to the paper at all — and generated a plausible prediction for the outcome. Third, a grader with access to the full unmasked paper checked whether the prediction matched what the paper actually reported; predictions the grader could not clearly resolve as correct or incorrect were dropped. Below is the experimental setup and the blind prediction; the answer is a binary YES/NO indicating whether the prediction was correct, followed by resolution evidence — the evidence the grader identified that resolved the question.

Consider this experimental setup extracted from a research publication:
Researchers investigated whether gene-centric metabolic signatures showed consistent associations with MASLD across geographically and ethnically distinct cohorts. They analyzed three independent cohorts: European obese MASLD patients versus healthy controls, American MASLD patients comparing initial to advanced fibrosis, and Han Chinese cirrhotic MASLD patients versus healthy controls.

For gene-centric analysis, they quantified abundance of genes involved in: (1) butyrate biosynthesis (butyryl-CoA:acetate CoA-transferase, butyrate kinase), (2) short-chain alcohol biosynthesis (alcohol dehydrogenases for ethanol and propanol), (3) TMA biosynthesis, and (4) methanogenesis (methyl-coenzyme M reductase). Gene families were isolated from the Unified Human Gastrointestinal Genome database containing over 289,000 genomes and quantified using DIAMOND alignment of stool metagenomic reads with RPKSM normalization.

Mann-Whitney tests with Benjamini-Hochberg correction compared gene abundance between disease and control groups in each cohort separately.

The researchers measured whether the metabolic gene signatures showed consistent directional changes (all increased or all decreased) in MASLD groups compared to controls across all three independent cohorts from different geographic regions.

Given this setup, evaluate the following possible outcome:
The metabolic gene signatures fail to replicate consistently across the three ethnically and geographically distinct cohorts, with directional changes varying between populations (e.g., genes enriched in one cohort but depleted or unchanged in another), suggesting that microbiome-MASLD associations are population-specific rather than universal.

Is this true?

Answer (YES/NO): NO